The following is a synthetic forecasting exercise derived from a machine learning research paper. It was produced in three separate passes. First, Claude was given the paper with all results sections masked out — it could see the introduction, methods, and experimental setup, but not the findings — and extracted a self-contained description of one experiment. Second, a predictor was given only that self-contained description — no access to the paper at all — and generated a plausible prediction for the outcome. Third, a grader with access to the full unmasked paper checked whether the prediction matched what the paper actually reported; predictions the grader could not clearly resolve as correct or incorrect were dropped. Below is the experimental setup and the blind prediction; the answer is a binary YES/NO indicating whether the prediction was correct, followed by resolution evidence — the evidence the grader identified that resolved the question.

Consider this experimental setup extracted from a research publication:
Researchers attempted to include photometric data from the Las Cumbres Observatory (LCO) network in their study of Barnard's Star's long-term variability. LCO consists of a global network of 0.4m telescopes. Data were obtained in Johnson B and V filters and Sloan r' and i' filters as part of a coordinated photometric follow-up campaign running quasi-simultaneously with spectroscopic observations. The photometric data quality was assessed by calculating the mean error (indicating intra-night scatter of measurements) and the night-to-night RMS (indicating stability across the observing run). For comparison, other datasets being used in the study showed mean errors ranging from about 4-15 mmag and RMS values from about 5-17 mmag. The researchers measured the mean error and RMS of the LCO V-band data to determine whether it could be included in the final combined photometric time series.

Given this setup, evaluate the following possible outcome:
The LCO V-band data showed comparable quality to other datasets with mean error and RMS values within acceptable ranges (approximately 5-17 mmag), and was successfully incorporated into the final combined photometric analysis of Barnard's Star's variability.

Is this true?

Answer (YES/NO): NO